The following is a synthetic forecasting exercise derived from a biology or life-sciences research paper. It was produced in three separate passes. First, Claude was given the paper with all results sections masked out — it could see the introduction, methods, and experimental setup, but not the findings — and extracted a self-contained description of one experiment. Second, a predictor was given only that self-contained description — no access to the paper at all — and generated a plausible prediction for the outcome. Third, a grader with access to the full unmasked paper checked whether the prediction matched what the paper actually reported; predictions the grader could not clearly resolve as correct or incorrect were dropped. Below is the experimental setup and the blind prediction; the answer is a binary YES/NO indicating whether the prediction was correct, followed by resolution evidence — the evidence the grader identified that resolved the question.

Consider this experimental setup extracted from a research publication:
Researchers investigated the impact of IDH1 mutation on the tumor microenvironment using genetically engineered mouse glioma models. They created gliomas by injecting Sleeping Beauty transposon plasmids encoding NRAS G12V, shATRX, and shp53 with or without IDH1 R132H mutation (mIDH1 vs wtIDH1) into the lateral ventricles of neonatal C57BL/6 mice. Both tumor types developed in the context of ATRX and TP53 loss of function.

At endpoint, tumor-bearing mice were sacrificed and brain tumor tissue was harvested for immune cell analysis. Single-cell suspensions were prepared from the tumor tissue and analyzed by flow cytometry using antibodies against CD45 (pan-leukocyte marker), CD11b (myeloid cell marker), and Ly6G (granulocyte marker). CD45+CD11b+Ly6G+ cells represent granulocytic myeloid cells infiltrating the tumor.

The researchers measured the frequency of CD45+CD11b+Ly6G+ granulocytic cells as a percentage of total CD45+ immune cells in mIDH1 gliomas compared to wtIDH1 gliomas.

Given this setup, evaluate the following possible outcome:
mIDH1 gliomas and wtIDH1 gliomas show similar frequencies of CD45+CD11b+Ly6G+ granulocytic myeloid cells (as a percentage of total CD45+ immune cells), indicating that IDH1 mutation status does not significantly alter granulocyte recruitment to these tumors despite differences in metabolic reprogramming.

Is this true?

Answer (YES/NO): NO